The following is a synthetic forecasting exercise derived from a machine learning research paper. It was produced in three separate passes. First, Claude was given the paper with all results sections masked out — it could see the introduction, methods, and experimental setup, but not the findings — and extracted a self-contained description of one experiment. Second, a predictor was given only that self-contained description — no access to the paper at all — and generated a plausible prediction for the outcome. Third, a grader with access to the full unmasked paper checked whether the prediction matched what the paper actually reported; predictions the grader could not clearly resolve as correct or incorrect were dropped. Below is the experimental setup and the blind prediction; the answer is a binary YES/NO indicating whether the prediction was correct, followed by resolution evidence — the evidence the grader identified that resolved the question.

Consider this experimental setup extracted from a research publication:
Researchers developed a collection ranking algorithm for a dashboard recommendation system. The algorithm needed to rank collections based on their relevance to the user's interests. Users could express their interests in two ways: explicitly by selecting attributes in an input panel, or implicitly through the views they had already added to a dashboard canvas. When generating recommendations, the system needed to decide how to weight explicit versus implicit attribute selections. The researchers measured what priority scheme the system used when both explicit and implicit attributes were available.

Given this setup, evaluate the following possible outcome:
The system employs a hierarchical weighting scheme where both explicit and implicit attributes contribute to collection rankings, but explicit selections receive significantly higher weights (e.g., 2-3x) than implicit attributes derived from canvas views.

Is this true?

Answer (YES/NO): NO